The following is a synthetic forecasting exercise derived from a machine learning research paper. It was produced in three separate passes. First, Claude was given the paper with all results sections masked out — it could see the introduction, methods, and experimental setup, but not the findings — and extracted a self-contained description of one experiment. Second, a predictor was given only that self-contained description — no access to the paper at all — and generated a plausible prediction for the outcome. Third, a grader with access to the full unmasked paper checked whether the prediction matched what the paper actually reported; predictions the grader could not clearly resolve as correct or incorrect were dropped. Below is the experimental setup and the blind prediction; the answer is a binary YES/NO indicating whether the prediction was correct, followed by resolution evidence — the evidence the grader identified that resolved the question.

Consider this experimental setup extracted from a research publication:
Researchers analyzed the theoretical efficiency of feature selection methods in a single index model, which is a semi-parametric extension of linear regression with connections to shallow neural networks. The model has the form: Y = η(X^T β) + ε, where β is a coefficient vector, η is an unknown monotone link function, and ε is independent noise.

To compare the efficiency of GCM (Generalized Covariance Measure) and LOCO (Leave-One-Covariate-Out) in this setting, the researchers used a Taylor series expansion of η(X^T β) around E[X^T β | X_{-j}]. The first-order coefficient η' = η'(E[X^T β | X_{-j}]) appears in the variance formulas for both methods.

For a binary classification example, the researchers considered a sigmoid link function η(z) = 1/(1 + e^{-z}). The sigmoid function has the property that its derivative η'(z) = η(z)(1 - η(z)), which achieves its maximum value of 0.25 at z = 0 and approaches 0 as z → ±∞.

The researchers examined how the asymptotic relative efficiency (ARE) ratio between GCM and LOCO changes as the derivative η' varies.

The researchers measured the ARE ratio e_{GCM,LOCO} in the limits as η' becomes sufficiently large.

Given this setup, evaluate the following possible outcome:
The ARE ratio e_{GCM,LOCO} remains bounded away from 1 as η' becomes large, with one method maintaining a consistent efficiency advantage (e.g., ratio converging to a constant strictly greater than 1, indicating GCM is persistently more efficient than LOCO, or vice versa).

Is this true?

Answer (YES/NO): NO